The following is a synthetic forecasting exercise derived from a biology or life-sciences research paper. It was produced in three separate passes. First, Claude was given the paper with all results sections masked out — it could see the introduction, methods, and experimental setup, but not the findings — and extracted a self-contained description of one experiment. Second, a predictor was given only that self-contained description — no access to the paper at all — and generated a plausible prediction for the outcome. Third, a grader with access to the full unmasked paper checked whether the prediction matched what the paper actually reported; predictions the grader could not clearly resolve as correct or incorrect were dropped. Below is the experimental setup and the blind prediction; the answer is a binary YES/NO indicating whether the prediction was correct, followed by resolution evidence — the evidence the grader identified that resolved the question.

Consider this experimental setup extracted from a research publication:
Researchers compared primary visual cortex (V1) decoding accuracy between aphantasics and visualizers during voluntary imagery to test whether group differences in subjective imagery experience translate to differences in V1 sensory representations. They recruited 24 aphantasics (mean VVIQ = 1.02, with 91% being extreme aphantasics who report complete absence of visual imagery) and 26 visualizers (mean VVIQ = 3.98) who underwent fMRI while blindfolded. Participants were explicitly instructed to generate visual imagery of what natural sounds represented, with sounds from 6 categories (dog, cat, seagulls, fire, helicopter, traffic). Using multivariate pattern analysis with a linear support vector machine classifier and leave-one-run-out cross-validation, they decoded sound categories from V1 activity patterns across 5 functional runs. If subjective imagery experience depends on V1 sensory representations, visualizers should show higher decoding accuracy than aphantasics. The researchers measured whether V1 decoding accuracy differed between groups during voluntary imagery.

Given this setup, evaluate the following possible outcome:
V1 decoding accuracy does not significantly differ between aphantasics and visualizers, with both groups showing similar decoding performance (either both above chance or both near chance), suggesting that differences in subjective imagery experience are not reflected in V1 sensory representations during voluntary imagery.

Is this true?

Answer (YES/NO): NO